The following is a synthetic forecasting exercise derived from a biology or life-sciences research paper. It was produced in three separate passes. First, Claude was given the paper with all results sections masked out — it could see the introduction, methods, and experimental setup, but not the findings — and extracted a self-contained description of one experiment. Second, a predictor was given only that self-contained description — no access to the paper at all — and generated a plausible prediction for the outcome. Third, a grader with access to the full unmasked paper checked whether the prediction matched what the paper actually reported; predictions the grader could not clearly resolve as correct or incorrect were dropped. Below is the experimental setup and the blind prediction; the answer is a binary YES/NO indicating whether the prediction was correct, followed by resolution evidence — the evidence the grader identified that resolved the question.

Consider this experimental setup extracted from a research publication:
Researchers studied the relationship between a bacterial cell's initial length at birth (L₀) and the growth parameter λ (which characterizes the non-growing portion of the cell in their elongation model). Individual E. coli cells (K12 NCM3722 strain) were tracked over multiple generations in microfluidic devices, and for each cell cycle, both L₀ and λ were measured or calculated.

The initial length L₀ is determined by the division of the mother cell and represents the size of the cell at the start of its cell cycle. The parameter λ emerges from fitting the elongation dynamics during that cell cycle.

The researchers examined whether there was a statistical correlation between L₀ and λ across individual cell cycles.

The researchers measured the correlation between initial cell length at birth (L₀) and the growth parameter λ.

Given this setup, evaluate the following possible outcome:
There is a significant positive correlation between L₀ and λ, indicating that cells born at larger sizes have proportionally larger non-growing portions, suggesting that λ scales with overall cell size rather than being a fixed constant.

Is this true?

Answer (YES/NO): NO